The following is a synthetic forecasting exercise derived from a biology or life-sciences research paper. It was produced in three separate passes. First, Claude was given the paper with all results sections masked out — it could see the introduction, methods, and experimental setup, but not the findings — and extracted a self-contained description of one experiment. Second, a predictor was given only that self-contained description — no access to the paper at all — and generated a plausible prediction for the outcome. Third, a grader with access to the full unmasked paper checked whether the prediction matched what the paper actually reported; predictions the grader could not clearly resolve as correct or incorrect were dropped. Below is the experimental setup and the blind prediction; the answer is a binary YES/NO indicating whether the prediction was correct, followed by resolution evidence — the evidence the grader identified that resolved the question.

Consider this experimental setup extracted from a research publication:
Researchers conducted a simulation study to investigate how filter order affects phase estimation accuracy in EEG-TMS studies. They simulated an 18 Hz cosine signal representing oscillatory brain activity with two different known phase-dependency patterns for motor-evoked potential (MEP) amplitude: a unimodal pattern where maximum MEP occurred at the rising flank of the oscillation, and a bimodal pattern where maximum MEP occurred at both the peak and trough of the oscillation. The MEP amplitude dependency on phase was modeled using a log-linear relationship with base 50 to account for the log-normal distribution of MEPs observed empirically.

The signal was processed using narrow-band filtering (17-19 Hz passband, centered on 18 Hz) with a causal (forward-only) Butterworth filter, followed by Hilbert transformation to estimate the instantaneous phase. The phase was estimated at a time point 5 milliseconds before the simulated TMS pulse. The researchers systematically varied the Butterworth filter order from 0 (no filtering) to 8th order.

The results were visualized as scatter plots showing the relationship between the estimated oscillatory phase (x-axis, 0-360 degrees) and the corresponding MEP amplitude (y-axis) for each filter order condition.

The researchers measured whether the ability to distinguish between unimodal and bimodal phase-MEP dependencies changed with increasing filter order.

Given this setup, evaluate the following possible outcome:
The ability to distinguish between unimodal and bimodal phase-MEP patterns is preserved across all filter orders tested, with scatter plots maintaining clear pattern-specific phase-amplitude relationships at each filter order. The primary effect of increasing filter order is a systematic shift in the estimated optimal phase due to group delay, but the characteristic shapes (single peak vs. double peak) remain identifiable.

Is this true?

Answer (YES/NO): NO